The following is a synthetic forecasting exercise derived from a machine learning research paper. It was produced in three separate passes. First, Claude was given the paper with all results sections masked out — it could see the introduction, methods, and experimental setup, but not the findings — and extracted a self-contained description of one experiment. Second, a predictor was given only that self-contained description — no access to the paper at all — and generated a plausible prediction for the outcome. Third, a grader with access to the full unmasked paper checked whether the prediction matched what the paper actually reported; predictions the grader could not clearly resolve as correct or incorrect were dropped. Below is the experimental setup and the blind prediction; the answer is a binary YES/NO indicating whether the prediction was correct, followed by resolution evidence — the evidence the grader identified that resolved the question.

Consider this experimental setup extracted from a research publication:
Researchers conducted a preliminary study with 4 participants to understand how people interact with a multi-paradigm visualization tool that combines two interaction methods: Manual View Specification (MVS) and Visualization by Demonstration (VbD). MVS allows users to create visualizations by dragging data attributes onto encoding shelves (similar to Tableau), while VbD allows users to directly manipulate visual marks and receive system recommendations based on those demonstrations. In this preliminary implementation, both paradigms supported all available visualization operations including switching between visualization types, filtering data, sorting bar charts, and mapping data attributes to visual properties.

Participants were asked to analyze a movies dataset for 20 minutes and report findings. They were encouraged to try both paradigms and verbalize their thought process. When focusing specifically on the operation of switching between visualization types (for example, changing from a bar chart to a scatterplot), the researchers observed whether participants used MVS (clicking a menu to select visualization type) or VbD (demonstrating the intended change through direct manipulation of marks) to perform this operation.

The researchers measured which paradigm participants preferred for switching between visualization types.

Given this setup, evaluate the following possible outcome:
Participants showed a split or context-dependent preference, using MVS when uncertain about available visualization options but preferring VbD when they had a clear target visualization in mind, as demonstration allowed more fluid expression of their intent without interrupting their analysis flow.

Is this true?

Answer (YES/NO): NO